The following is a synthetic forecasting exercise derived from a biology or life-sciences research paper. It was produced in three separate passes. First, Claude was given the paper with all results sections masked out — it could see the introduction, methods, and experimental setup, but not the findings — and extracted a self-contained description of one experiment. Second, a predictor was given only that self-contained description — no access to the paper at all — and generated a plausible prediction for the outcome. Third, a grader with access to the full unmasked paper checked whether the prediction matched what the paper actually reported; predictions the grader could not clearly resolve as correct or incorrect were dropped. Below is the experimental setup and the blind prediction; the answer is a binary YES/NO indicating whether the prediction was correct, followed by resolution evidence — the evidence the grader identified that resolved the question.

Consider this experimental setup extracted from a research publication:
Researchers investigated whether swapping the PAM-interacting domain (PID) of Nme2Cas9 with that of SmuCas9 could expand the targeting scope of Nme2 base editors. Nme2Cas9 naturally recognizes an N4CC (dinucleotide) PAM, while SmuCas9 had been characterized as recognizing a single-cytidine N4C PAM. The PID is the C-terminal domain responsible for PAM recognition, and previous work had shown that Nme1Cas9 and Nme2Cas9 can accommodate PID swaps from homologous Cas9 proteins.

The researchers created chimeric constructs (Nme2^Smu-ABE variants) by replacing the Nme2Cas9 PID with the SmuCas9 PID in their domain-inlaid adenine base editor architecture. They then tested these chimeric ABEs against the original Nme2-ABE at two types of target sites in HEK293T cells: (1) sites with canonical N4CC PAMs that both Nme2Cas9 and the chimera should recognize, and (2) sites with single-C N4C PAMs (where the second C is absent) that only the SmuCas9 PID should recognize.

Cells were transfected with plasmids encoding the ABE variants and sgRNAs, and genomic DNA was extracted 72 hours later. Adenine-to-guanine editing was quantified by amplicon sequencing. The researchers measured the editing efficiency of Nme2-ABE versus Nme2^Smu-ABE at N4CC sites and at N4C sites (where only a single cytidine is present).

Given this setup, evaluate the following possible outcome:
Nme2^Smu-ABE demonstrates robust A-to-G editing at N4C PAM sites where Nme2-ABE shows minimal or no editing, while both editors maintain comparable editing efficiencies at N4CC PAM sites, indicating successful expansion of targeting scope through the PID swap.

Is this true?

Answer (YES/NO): NO